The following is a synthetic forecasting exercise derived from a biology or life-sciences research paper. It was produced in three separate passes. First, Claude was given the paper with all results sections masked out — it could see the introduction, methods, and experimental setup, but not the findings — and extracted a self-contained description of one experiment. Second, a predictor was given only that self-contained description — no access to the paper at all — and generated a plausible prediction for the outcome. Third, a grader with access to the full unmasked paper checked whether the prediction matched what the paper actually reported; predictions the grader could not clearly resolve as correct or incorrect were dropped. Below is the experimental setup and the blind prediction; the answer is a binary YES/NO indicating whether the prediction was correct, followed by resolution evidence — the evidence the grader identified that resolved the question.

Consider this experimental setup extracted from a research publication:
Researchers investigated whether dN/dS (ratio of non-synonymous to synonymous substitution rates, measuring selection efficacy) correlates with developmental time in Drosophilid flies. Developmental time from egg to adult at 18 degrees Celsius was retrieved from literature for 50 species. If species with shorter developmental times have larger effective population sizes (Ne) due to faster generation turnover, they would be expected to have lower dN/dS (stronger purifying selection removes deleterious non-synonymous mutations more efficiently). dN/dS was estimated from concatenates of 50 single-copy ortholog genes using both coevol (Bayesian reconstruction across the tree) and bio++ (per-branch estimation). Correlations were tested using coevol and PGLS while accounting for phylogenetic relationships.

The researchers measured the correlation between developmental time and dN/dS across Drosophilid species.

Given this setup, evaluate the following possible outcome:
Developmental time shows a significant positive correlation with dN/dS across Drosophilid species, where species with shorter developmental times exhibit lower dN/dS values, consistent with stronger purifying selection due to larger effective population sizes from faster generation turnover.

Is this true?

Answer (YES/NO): NO